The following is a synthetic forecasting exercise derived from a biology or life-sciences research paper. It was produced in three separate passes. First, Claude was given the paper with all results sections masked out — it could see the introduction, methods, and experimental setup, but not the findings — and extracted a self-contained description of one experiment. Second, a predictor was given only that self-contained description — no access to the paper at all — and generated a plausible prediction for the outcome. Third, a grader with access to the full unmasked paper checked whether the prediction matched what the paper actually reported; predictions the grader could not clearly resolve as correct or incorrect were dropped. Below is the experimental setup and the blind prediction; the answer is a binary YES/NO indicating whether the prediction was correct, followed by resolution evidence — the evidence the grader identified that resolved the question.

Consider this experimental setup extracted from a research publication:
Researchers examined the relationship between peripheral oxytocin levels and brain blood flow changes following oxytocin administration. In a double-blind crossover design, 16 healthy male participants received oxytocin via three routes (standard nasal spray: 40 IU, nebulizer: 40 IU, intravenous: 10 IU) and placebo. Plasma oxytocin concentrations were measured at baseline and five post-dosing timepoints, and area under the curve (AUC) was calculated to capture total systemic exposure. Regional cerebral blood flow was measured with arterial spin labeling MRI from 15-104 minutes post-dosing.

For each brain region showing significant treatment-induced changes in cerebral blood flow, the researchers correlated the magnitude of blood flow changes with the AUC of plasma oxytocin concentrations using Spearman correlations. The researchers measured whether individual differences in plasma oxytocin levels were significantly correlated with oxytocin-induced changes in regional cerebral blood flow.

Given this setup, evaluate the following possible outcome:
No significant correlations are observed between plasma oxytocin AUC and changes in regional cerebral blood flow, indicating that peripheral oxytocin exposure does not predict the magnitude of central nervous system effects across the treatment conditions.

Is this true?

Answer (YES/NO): NO